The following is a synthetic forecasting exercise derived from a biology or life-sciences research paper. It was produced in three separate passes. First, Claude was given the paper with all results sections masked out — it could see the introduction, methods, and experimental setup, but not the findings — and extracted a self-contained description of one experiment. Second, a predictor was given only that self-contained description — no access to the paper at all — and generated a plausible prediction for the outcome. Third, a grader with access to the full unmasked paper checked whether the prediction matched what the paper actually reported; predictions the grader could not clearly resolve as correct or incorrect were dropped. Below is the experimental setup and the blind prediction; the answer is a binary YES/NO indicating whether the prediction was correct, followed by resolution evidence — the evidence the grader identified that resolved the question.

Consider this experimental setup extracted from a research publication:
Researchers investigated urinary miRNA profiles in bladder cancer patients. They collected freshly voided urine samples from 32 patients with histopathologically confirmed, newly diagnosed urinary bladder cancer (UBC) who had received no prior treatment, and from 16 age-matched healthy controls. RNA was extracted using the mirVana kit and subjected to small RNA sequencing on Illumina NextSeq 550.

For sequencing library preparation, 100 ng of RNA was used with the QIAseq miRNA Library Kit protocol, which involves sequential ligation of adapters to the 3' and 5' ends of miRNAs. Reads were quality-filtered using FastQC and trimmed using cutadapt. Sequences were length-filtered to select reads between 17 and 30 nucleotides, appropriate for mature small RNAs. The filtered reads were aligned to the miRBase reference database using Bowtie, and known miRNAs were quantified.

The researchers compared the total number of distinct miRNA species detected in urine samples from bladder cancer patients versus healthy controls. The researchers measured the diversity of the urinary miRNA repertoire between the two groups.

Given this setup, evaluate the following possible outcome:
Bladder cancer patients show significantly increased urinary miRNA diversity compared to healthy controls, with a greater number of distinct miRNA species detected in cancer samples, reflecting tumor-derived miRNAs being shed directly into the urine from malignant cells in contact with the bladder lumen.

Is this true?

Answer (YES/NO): YES